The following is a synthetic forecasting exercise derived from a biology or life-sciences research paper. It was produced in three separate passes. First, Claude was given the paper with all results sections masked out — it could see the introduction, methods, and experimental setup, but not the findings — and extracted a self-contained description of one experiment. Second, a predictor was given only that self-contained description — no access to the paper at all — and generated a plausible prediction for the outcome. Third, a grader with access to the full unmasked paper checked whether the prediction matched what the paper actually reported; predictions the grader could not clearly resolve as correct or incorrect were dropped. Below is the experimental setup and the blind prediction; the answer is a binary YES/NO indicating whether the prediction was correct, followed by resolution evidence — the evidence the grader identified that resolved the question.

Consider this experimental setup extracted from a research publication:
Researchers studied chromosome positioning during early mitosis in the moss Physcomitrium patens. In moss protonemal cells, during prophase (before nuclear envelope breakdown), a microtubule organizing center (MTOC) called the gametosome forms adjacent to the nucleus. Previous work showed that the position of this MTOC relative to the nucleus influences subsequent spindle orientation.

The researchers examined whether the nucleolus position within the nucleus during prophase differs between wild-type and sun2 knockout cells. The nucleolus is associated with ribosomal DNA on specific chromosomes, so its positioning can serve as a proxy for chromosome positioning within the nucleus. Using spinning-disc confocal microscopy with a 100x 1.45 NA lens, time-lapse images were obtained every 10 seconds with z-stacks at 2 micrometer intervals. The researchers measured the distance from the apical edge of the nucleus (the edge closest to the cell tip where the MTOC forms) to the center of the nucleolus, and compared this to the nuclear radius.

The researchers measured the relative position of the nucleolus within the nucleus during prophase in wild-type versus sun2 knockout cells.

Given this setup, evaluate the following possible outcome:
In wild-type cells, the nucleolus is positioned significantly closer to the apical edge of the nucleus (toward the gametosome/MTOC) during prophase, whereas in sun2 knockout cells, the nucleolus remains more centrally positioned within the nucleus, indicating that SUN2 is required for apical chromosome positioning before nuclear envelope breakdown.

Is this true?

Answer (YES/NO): NO